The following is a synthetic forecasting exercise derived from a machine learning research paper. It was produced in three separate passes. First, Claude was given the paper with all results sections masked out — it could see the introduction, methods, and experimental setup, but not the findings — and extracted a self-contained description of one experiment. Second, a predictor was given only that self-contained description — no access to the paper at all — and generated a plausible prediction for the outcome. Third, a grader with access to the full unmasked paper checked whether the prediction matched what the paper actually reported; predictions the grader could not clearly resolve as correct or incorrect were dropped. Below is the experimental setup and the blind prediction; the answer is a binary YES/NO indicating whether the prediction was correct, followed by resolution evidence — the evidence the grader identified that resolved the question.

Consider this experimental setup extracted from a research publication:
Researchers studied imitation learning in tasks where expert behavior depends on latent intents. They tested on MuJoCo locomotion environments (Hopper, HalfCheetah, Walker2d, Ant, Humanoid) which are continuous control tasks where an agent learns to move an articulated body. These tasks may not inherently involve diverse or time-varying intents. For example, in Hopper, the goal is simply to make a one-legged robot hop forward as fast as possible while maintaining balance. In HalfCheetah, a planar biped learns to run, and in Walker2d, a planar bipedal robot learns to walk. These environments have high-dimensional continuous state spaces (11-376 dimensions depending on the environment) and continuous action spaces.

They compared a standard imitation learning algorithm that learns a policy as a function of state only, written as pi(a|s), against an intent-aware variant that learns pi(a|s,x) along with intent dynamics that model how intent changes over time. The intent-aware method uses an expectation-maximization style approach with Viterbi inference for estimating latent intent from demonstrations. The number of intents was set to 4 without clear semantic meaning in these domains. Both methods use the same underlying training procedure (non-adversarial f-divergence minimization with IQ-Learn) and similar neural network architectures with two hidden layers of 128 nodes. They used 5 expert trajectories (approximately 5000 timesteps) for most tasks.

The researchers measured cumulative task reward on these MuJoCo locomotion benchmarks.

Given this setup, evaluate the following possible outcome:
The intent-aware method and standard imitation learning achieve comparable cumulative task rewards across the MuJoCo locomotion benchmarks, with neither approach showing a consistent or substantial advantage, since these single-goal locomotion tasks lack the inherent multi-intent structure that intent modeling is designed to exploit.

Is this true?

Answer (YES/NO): YES